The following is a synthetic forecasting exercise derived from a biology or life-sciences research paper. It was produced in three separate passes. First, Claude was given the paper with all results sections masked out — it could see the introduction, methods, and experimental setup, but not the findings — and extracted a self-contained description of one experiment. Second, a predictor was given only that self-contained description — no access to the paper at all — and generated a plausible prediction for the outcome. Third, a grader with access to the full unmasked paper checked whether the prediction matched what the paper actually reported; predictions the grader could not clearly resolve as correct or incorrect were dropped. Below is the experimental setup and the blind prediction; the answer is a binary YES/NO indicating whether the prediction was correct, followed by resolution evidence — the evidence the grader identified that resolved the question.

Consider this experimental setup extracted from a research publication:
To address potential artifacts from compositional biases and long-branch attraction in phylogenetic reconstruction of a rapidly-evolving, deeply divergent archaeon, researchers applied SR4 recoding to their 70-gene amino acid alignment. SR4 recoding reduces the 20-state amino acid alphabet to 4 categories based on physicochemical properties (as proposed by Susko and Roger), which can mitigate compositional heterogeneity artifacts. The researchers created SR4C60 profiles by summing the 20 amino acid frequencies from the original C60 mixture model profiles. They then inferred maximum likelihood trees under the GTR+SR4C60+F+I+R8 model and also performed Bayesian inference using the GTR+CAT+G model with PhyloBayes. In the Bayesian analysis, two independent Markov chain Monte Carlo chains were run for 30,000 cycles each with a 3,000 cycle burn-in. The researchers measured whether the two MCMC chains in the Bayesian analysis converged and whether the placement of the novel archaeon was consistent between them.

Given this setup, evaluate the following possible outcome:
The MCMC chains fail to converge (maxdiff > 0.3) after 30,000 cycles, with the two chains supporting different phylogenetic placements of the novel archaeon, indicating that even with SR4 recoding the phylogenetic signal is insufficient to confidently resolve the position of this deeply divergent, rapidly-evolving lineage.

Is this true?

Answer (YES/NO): NO